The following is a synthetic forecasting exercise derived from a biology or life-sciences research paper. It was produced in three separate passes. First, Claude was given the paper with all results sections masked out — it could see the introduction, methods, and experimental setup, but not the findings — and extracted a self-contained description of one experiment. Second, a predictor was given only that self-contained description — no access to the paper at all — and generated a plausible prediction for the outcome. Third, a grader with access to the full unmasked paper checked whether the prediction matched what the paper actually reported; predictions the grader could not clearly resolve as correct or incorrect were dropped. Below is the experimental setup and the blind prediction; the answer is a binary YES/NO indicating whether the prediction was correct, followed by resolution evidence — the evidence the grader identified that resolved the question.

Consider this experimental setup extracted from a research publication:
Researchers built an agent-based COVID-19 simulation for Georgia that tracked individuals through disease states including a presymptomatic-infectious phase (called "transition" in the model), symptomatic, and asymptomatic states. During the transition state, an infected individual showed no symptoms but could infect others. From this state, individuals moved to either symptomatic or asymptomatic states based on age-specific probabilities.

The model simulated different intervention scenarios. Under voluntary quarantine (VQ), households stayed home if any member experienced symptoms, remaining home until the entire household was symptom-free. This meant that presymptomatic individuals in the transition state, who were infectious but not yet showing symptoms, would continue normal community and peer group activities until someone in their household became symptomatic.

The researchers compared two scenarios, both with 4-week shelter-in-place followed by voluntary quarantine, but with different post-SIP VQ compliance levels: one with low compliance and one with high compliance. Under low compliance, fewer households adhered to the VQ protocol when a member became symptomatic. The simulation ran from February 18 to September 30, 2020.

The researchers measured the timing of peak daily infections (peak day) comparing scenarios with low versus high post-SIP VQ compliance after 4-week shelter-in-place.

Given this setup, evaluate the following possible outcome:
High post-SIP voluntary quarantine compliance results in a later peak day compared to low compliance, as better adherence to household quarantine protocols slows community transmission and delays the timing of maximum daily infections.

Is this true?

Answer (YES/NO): YES